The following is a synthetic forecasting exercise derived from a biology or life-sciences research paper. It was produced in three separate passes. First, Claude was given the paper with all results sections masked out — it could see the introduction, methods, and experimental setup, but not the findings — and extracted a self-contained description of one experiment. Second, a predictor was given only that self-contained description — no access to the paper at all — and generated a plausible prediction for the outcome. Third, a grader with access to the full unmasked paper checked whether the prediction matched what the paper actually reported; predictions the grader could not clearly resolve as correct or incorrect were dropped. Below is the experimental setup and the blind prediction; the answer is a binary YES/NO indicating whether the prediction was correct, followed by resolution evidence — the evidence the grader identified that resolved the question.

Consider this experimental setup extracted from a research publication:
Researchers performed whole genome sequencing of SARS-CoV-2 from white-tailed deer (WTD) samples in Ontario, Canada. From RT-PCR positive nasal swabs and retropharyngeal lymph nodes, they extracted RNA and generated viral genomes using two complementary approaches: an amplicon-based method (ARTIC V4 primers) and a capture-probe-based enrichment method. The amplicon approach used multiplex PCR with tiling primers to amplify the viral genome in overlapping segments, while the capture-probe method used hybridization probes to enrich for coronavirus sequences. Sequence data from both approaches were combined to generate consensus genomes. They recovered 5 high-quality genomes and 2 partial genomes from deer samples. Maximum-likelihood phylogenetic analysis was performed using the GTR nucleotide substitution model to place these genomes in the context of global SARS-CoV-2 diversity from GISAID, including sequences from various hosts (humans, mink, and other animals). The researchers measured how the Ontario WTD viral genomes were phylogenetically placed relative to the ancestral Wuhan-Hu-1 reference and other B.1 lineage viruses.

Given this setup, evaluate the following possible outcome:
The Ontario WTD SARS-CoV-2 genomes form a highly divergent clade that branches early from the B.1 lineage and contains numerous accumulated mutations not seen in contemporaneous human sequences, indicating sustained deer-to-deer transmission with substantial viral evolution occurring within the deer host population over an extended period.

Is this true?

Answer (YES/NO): YES